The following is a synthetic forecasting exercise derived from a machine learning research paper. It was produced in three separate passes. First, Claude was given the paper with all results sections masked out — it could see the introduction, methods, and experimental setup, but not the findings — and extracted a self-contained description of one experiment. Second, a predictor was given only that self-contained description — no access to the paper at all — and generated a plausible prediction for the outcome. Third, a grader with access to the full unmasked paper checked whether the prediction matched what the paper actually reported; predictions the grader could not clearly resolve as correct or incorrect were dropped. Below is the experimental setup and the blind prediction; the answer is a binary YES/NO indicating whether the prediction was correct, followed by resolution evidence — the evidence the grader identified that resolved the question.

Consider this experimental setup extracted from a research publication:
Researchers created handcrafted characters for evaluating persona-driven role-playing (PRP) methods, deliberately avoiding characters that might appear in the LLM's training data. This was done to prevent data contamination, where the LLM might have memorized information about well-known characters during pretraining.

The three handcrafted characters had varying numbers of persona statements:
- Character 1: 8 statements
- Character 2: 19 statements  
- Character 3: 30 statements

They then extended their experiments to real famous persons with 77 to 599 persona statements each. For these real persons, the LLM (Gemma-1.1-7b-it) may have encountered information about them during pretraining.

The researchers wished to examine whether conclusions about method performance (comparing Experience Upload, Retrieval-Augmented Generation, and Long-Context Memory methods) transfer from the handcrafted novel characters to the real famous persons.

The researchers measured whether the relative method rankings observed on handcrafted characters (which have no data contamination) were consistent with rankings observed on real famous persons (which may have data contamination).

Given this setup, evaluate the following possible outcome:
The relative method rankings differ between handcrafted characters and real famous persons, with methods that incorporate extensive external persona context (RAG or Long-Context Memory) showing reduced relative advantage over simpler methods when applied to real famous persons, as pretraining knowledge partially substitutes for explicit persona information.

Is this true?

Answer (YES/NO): NO